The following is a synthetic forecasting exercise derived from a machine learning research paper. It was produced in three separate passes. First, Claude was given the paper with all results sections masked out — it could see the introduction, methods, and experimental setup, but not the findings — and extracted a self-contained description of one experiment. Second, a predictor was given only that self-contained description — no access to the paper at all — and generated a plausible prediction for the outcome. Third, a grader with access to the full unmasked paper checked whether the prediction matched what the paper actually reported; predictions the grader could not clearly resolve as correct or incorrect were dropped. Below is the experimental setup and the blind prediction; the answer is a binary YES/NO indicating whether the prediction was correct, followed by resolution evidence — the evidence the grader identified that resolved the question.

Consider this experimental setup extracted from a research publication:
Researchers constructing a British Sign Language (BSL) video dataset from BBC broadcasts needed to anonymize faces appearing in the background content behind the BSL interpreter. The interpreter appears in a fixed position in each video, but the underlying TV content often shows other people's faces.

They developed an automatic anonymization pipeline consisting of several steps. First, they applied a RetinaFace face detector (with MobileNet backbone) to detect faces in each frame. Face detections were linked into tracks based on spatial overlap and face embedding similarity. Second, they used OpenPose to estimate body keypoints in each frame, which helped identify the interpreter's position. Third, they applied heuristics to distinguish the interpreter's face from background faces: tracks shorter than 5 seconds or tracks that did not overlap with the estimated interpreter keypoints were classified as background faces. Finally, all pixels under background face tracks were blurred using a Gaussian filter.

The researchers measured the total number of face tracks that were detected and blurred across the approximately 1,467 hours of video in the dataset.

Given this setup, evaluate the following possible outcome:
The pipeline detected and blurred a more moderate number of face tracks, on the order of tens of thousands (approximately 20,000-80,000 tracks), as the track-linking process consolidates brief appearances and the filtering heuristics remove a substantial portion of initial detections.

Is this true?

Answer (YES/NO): NO